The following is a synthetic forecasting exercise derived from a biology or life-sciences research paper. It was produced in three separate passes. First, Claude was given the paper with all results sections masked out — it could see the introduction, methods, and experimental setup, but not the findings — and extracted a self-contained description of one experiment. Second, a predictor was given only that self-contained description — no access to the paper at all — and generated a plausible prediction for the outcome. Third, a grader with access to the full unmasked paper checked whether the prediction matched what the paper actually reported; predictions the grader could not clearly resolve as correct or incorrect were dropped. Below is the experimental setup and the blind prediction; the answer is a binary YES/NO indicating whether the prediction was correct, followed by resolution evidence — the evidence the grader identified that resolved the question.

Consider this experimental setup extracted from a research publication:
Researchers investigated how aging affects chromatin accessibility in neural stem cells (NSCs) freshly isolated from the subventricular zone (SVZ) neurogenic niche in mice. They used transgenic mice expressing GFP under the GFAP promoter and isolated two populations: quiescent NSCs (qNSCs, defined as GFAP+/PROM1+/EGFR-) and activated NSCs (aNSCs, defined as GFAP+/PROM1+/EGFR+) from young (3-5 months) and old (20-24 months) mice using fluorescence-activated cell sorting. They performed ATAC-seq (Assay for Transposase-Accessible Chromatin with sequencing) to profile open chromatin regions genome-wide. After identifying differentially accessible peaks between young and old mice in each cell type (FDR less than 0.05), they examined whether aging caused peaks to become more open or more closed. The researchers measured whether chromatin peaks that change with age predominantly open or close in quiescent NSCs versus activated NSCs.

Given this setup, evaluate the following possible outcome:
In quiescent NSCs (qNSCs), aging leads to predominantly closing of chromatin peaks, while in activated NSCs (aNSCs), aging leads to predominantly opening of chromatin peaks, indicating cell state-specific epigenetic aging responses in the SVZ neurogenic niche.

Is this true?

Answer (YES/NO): YES